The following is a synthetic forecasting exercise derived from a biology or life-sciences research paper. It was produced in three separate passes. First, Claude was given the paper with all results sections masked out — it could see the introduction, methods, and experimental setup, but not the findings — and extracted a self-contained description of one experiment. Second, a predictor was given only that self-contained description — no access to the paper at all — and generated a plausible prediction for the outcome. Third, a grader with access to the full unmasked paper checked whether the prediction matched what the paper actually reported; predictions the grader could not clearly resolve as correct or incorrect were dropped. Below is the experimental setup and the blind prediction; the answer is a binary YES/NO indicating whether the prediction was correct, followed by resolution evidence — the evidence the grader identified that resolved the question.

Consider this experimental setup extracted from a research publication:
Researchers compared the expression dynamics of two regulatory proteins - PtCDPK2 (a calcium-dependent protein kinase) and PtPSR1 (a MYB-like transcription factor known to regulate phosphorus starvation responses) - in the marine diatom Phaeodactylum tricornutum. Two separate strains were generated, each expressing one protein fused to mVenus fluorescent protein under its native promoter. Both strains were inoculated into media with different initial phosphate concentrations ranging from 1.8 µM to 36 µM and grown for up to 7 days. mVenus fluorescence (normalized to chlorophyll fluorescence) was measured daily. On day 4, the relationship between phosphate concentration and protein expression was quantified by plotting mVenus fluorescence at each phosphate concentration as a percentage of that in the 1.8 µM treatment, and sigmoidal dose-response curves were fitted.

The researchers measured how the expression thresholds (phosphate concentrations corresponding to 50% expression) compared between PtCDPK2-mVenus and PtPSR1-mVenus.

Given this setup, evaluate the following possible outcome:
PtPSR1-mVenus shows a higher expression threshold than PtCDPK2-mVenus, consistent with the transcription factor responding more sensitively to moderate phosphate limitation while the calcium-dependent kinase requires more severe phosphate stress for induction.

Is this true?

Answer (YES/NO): YES